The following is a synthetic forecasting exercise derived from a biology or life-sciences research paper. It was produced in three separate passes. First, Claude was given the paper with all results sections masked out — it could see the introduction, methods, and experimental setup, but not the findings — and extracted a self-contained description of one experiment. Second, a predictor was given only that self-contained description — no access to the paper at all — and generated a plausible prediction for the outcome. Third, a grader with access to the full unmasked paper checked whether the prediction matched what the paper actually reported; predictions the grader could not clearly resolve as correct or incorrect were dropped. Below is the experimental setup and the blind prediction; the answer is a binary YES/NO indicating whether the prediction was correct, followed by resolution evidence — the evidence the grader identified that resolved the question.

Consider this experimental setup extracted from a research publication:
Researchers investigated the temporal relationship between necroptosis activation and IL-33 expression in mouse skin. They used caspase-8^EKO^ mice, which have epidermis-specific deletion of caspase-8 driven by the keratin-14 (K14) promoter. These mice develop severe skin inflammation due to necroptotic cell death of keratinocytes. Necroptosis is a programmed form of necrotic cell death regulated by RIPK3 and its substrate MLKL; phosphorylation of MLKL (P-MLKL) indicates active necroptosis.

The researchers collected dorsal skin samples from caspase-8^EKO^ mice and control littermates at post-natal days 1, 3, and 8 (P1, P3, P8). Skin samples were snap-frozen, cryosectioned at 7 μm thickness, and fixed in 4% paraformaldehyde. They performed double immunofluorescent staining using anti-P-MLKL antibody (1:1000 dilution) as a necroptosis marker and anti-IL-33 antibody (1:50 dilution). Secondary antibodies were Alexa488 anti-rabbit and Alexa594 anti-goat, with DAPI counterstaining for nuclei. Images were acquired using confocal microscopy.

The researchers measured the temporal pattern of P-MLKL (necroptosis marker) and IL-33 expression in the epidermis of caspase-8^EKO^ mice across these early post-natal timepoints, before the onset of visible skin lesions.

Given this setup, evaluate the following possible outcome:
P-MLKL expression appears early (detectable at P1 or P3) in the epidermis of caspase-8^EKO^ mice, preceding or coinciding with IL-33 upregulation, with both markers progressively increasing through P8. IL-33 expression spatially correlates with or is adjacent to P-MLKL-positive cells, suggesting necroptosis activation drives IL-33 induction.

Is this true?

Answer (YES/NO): YES